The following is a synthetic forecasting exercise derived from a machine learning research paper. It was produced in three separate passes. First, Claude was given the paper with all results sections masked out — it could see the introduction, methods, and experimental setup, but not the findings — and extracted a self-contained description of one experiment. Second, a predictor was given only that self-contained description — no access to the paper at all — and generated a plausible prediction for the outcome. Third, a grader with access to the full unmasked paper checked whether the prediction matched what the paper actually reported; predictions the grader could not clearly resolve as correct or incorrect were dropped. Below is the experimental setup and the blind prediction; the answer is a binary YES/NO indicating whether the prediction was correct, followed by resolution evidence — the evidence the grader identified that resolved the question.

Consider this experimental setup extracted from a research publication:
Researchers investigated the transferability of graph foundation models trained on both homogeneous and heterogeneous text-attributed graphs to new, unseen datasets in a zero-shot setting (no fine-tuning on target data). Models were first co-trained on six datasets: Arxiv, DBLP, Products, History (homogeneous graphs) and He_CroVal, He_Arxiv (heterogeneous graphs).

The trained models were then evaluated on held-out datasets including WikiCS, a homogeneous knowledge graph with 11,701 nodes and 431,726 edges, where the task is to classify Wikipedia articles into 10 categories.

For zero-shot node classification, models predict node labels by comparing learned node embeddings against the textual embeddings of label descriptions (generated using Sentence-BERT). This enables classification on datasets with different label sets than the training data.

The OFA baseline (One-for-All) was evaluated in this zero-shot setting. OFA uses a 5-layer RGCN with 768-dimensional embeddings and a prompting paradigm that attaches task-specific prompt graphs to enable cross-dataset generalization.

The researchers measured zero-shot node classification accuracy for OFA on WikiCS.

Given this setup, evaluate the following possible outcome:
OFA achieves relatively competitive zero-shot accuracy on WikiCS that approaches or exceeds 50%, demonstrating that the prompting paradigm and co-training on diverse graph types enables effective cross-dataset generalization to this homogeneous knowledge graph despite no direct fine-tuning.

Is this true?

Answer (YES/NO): NO